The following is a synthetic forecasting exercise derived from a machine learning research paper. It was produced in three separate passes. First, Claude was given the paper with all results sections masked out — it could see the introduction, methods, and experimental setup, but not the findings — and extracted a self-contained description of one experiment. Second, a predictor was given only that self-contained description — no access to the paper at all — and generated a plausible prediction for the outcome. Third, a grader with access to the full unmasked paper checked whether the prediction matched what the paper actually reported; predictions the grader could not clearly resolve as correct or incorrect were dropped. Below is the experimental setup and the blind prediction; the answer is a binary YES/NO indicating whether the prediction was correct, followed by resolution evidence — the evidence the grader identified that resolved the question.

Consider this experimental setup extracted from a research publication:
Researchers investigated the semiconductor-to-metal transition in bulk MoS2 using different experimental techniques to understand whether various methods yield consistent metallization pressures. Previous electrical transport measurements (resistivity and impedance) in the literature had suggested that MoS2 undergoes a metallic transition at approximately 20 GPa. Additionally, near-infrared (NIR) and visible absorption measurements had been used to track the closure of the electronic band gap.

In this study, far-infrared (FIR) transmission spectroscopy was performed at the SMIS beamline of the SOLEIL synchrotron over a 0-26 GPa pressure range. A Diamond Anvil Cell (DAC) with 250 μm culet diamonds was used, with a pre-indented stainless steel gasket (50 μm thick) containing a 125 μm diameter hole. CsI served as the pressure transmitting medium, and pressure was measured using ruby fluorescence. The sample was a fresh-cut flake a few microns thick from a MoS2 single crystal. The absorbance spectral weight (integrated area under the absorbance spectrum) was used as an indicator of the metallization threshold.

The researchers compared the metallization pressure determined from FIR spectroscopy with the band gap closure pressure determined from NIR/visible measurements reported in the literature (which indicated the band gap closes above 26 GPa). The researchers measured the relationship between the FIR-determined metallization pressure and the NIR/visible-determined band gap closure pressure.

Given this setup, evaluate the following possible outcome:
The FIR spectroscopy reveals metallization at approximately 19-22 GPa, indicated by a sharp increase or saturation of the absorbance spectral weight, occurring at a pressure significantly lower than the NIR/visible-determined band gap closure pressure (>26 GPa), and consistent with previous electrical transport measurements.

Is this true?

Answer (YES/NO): YES